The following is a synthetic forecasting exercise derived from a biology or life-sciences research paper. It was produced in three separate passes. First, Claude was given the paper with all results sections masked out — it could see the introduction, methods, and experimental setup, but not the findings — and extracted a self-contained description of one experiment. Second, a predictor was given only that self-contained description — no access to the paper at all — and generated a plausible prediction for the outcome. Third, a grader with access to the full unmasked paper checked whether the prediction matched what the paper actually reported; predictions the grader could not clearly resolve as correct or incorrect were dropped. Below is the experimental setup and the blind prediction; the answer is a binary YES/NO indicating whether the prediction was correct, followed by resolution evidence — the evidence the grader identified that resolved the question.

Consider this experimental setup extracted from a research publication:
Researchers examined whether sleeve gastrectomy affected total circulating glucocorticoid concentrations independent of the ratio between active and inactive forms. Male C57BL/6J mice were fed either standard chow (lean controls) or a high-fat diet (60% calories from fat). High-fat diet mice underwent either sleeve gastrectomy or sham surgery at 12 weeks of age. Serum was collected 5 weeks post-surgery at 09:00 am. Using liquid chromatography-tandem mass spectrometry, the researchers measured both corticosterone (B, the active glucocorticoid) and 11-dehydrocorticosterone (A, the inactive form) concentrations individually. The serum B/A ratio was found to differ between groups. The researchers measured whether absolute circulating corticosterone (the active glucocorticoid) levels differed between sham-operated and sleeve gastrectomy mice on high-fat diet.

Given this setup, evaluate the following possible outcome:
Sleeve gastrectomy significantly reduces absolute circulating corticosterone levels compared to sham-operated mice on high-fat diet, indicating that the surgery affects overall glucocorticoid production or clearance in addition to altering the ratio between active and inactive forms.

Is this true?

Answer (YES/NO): NO